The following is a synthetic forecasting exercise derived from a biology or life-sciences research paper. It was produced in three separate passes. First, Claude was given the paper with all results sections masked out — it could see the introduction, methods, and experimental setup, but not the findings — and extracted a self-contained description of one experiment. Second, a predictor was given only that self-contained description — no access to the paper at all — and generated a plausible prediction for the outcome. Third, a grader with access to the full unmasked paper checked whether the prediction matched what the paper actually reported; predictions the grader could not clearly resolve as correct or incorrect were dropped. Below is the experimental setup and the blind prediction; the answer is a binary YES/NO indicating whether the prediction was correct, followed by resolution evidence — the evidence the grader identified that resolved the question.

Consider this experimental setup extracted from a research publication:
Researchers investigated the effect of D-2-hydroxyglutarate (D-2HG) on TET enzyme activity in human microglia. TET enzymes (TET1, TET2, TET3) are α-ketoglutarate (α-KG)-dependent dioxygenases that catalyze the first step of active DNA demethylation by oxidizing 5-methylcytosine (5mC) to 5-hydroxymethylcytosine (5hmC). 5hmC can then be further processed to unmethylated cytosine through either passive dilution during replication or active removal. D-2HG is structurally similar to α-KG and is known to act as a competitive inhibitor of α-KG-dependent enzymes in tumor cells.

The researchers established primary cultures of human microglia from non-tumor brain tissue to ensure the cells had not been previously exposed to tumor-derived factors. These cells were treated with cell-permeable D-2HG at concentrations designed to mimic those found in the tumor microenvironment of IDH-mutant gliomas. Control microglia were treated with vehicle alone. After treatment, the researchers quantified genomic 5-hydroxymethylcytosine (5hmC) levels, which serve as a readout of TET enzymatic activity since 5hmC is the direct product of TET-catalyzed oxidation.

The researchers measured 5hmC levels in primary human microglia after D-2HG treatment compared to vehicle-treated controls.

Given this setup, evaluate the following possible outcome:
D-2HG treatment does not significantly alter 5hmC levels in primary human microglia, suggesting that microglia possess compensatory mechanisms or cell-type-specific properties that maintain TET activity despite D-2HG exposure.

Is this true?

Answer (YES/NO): NO